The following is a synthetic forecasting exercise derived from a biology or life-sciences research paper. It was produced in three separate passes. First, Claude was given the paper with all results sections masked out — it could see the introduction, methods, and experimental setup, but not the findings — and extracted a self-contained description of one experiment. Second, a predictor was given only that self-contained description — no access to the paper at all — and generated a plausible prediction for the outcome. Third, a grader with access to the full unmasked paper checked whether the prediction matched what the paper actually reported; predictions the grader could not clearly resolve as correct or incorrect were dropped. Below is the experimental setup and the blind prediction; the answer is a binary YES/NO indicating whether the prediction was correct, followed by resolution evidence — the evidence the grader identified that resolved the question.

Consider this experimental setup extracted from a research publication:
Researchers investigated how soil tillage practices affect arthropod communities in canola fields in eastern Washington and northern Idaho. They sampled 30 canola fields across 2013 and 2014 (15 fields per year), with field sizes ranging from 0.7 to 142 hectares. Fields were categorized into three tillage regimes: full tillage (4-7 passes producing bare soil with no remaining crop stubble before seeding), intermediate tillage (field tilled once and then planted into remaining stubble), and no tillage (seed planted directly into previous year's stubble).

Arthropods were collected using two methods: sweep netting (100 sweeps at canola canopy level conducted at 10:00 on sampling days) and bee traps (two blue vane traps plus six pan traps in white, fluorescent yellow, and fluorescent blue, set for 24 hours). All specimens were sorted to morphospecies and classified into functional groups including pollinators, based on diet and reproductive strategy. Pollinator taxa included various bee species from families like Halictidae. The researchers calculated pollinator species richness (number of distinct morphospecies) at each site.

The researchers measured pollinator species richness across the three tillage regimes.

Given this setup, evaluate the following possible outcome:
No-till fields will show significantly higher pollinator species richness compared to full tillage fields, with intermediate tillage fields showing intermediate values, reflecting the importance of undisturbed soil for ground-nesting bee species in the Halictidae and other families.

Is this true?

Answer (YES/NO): NO